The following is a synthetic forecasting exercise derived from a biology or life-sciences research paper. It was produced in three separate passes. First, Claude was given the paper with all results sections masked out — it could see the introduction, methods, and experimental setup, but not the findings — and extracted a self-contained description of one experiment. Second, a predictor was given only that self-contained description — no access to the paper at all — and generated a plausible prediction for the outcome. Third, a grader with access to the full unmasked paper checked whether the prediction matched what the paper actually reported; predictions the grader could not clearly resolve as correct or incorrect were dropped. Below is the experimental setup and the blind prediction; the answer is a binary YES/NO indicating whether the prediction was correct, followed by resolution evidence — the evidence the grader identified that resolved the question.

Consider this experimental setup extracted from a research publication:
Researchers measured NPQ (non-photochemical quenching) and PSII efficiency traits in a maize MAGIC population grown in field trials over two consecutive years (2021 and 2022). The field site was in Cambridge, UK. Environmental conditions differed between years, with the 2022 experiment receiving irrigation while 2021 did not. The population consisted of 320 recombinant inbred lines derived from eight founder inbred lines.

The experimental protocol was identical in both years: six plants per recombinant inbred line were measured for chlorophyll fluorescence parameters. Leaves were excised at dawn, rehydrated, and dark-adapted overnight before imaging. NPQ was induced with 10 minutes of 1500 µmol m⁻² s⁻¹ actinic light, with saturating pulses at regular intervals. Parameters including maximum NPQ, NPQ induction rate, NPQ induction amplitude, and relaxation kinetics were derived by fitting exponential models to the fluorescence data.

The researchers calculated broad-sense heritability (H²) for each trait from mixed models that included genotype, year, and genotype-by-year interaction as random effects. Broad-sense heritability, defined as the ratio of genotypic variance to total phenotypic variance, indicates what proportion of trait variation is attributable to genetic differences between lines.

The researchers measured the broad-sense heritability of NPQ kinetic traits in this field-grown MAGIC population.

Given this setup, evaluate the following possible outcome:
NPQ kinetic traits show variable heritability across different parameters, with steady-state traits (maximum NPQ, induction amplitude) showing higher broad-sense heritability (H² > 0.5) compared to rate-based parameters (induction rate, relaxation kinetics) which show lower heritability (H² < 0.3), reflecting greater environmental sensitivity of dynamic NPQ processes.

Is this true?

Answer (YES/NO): NO